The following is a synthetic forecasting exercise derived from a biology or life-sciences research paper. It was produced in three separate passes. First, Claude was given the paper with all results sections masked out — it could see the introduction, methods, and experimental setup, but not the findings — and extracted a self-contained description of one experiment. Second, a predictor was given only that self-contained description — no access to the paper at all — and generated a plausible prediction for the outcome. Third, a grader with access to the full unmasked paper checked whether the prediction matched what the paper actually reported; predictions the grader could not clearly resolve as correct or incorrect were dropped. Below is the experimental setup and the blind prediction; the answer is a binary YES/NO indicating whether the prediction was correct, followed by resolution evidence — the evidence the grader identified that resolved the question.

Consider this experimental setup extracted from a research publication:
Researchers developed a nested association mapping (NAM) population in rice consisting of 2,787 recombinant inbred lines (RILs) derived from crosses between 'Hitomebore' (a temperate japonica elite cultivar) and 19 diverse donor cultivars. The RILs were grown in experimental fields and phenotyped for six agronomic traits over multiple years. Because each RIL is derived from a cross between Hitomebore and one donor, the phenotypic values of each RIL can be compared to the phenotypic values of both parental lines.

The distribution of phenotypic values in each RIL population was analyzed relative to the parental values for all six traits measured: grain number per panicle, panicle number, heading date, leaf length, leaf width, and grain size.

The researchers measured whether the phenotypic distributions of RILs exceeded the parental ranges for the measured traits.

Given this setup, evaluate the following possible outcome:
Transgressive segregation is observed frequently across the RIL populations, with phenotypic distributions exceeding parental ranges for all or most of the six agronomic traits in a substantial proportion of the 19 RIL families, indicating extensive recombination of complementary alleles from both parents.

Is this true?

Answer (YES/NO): YES